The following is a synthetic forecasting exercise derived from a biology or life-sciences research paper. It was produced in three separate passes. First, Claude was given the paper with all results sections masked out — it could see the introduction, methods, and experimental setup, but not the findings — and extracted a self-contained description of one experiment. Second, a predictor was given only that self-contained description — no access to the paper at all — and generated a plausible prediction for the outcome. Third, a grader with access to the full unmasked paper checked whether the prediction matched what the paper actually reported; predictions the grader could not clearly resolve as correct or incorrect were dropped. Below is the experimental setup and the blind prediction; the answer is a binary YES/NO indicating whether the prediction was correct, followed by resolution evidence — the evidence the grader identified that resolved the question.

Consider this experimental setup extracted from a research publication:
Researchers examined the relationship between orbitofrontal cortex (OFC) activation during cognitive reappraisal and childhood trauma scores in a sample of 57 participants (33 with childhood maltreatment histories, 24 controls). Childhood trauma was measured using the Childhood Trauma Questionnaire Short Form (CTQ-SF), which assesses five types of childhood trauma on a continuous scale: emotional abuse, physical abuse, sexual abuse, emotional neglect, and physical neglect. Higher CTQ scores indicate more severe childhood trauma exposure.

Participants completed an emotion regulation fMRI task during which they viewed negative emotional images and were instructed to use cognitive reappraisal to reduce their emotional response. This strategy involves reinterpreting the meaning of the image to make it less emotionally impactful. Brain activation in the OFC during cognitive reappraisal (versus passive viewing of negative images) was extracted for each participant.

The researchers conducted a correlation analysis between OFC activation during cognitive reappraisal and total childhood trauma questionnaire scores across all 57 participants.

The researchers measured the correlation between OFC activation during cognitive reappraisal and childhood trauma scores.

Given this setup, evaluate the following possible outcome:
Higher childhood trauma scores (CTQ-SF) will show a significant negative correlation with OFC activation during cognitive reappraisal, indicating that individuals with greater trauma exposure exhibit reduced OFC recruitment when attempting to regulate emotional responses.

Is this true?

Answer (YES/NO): YES